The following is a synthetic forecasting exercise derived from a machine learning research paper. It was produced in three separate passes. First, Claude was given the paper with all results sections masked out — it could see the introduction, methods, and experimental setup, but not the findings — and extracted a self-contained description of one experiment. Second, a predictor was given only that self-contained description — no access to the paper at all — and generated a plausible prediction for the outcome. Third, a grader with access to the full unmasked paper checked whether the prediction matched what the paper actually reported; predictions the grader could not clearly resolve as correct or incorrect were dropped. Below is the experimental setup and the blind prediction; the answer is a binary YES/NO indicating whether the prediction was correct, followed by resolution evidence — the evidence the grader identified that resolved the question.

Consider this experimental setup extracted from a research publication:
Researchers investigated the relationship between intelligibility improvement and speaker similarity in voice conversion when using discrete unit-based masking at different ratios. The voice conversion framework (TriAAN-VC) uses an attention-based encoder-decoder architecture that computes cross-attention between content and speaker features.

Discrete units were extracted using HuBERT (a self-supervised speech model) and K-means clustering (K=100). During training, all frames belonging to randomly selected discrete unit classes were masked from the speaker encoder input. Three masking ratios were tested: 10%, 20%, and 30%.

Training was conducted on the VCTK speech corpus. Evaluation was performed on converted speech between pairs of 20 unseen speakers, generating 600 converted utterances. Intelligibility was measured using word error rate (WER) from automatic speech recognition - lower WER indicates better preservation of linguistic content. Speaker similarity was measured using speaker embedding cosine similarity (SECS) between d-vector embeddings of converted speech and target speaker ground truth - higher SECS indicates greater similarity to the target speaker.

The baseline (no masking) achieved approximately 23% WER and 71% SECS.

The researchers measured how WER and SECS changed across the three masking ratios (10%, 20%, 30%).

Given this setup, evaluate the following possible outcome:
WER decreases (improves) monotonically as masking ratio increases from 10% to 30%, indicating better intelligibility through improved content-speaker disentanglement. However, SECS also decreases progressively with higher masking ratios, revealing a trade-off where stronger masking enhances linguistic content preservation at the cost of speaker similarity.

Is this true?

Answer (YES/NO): YES